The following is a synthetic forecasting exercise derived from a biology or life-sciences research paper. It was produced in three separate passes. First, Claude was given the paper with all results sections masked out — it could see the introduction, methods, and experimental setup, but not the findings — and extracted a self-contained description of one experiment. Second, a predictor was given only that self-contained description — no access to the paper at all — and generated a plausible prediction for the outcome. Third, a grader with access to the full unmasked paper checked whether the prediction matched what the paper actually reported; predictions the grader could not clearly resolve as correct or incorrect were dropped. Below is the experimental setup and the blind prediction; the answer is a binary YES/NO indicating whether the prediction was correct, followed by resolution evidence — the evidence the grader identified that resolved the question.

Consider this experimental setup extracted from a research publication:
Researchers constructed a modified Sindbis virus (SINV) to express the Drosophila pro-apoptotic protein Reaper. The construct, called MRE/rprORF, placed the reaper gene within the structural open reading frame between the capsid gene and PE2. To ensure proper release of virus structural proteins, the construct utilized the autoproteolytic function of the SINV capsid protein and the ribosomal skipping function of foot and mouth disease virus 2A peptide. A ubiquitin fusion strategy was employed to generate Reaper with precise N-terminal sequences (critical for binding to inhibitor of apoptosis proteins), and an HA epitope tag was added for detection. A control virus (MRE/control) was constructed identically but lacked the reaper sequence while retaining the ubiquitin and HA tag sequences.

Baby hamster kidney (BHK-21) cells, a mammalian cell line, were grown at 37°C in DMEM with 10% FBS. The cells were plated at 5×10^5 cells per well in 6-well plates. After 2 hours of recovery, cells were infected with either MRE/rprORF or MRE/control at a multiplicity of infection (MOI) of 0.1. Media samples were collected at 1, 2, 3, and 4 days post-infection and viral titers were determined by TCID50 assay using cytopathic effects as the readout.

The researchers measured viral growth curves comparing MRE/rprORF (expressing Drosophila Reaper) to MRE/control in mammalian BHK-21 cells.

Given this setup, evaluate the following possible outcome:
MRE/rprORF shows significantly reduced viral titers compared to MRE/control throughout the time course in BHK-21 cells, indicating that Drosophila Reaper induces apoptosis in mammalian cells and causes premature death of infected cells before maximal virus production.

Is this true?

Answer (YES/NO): YES